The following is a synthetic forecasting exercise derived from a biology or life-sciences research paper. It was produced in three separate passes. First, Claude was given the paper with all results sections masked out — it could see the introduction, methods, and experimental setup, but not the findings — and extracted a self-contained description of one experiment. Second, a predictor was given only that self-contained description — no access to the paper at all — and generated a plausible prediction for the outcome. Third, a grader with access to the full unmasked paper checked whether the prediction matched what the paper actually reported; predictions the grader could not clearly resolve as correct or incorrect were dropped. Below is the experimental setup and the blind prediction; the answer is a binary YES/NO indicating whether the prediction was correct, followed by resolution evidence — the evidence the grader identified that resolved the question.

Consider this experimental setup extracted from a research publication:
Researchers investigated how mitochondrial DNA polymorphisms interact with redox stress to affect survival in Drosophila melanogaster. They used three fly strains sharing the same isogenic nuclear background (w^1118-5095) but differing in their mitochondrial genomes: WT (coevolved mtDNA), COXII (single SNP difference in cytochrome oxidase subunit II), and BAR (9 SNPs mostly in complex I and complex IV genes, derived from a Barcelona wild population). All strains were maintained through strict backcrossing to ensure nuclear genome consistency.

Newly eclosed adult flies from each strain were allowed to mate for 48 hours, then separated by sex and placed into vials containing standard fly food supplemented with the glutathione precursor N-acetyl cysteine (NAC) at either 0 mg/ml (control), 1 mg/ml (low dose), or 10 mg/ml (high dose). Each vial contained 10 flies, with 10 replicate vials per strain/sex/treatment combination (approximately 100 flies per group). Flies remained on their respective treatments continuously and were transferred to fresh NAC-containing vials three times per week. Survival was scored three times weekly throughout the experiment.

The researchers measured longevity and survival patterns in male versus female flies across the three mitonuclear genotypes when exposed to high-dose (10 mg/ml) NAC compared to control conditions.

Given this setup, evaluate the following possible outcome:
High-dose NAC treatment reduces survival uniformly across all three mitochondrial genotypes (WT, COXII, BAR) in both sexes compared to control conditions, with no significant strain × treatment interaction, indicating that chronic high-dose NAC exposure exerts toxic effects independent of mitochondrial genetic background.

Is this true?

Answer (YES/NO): NO